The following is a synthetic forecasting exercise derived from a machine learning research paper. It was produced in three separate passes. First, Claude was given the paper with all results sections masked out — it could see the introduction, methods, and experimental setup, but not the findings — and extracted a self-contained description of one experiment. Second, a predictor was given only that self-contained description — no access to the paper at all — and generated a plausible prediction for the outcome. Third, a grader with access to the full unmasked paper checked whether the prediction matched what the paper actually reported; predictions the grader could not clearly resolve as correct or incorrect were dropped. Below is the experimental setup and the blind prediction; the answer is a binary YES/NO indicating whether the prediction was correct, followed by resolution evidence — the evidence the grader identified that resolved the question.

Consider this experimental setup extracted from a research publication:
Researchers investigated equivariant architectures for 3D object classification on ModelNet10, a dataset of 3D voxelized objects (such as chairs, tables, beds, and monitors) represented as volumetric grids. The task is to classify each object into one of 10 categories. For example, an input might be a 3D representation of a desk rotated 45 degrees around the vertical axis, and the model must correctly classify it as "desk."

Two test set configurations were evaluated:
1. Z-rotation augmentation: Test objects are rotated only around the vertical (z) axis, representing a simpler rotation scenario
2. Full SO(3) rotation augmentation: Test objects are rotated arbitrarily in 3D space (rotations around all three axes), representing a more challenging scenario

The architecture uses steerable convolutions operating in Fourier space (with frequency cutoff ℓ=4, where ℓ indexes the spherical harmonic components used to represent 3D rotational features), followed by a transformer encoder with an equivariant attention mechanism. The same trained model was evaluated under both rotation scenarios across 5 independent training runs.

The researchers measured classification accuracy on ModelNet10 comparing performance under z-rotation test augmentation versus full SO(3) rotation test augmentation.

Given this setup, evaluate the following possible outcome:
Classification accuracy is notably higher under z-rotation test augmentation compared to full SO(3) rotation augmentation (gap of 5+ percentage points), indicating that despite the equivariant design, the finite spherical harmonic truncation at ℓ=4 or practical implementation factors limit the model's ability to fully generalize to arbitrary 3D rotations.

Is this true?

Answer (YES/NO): NO